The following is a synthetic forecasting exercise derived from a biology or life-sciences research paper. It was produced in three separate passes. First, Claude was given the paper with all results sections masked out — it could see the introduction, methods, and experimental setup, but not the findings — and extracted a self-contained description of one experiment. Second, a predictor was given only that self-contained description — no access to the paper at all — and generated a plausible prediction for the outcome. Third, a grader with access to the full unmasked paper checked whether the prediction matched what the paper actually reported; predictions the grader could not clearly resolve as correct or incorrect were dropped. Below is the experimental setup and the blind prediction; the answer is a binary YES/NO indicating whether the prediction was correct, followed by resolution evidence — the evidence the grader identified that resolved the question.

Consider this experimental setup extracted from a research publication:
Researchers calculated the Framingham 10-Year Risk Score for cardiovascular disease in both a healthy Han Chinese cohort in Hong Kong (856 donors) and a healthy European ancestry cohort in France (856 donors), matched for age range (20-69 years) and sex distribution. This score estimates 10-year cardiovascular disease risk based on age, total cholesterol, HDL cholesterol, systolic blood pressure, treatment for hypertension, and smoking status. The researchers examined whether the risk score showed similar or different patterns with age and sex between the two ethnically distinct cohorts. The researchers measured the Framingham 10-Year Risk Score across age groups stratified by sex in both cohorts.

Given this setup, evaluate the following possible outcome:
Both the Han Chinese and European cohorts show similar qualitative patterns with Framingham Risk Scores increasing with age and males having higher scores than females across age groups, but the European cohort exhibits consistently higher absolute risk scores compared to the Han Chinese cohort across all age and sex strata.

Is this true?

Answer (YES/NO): NO